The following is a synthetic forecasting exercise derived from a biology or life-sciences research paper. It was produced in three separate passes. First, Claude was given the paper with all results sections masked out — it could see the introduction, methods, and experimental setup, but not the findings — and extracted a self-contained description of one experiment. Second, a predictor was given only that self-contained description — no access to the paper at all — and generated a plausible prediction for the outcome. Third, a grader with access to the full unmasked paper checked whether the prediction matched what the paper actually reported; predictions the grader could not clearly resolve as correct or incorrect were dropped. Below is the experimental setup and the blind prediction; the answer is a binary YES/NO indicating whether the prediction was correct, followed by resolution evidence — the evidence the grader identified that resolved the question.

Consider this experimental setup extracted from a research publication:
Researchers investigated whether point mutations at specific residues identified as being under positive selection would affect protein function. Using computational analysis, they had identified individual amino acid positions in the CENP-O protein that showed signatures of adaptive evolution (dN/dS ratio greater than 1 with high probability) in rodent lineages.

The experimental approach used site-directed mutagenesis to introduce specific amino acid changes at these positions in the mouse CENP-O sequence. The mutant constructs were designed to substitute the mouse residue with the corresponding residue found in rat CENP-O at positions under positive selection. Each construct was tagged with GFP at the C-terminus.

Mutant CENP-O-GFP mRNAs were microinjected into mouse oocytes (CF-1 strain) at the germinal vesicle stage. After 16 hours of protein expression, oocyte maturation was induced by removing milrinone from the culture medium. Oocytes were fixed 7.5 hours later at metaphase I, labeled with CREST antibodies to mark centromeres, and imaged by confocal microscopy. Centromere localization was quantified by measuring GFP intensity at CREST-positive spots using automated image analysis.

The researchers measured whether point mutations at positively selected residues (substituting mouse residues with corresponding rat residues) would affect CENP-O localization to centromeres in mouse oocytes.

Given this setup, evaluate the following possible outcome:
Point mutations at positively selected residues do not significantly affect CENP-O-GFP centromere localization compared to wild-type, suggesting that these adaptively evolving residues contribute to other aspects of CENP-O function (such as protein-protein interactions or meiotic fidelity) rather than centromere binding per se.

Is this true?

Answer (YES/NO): YES